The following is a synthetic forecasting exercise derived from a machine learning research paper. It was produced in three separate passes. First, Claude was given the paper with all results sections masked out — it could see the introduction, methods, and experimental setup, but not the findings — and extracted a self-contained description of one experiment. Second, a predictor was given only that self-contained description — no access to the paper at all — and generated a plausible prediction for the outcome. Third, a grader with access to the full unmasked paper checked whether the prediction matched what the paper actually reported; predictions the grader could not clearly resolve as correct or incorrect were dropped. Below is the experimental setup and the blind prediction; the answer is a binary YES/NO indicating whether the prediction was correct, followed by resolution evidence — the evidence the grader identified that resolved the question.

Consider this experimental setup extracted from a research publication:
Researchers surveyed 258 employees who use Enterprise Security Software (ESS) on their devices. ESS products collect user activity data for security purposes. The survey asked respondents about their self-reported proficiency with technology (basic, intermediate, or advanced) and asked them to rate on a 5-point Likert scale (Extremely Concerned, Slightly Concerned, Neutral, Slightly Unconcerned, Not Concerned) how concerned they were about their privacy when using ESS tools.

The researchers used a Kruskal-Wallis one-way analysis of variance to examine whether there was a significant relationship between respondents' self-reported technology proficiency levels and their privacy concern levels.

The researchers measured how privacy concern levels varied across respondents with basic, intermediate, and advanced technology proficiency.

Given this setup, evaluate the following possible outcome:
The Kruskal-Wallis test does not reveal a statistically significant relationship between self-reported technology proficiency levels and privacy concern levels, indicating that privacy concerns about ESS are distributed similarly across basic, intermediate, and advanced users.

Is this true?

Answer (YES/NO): NO